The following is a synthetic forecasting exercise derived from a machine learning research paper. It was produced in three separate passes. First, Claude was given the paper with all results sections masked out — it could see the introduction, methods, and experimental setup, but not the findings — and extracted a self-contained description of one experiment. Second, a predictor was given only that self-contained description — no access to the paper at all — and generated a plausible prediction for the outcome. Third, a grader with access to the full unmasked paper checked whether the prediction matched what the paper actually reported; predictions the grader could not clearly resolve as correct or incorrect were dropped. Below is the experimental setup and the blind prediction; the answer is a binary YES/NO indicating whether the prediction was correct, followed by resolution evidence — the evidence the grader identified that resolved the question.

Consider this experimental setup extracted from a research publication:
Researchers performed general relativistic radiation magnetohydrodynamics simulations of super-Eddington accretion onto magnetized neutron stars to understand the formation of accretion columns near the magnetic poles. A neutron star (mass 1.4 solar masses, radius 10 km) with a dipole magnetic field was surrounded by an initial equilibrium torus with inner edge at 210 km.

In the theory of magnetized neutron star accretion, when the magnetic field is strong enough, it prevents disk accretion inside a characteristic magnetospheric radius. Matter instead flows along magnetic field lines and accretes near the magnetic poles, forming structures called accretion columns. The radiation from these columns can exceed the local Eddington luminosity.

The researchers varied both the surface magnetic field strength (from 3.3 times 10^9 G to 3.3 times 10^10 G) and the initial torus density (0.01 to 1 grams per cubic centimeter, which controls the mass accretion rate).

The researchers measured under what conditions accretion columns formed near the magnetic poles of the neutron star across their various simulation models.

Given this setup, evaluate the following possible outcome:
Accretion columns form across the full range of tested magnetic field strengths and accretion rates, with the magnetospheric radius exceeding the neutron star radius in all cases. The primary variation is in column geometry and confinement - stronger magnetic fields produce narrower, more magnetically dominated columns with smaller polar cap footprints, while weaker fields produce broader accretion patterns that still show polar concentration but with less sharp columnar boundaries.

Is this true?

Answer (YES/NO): NO